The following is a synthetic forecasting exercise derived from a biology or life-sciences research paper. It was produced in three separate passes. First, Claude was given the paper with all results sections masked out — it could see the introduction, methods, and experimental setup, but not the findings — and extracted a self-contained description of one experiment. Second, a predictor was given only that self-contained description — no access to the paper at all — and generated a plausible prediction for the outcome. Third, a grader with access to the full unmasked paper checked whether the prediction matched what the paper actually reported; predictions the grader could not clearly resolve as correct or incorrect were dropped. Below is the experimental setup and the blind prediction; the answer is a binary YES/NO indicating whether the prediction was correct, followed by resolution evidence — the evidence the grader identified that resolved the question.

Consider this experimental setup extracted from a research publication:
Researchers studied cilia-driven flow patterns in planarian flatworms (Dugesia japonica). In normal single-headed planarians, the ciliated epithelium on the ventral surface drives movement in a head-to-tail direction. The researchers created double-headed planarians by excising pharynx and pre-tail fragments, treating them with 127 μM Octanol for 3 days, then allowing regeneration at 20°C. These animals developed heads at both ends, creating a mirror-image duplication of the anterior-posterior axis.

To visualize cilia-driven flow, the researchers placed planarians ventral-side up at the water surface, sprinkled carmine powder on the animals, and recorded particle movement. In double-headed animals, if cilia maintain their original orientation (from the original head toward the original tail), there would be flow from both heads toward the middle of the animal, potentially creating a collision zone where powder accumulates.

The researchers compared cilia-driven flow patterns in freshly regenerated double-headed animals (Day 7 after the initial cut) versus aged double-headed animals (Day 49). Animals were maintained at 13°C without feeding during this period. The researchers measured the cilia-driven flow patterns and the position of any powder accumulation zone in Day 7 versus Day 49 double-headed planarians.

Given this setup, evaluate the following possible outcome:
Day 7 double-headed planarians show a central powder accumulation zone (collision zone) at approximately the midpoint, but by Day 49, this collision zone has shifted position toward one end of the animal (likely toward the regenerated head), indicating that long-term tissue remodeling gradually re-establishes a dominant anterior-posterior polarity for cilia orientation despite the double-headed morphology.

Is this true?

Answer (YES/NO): NO